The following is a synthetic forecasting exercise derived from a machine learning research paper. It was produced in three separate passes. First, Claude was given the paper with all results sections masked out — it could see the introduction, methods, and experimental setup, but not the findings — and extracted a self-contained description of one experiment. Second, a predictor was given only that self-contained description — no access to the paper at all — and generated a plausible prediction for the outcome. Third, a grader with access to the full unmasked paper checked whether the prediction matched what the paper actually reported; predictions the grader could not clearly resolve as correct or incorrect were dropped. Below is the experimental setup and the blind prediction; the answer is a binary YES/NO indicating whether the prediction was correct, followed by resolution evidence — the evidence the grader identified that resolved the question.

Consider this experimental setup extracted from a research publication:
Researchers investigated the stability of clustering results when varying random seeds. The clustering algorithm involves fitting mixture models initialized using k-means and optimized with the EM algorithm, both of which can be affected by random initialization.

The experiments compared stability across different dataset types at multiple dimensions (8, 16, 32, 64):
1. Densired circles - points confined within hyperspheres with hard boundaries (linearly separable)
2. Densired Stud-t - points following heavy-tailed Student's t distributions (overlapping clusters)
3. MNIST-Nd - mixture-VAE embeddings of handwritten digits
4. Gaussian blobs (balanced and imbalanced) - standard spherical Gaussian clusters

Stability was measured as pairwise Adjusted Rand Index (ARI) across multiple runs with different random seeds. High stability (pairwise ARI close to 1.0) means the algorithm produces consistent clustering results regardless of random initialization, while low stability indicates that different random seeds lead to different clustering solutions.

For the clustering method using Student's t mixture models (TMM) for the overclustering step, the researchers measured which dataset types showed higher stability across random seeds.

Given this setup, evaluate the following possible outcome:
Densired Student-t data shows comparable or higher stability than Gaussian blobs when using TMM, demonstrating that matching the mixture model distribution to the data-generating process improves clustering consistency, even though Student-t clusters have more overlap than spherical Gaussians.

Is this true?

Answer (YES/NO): NO